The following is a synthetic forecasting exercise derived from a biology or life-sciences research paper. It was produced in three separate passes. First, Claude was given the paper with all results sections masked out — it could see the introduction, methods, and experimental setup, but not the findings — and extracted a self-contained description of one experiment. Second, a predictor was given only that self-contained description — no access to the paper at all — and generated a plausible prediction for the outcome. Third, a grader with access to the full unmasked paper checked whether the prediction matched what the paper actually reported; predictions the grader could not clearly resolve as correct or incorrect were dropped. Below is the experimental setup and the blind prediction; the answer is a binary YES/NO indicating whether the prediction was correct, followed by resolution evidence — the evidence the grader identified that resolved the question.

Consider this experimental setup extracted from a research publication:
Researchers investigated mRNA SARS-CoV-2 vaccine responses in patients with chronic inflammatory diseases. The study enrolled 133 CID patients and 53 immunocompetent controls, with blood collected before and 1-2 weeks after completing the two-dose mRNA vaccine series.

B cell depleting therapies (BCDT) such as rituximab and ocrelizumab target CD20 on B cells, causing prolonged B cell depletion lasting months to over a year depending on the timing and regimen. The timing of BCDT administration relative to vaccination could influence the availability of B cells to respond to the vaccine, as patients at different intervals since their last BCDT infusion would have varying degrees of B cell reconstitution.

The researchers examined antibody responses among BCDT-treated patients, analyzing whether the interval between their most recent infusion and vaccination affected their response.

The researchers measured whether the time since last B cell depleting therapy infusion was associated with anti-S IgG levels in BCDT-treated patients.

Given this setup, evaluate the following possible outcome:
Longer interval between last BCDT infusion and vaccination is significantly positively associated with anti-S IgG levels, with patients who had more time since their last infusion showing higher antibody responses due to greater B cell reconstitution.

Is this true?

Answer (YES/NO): YES